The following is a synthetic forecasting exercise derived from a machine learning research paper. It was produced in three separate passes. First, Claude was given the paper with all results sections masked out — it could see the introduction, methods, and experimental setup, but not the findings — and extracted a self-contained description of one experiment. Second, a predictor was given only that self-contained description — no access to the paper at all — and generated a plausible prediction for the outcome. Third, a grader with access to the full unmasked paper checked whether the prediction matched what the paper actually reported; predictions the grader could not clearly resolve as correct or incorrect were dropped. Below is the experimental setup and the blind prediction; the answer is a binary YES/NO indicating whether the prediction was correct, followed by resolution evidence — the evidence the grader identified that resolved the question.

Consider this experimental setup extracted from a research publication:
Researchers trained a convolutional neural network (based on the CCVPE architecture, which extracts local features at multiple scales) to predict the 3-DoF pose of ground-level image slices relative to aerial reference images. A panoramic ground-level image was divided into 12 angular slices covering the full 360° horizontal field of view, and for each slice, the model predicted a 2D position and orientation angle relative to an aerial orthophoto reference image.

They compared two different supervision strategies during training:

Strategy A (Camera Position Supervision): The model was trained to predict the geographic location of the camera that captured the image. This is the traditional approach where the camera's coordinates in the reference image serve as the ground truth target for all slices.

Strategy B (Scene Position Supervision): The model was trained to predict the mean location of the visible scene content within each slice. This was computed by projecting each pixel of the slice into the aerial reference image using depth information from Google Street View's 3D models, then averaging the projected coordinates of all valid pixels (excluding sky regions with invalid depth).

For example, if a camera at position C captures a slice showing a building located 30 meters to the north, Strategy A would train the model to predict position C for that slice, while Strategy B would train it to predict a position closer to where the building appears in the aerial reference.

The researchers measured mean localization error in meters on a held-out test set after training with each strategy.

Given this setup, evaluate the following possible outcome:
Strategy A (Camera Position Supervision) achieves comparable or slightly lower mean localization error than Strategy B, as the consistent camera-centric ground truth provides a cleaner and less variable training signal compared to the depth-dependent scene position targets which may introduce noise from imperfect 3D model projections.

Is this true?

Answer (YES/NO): NO